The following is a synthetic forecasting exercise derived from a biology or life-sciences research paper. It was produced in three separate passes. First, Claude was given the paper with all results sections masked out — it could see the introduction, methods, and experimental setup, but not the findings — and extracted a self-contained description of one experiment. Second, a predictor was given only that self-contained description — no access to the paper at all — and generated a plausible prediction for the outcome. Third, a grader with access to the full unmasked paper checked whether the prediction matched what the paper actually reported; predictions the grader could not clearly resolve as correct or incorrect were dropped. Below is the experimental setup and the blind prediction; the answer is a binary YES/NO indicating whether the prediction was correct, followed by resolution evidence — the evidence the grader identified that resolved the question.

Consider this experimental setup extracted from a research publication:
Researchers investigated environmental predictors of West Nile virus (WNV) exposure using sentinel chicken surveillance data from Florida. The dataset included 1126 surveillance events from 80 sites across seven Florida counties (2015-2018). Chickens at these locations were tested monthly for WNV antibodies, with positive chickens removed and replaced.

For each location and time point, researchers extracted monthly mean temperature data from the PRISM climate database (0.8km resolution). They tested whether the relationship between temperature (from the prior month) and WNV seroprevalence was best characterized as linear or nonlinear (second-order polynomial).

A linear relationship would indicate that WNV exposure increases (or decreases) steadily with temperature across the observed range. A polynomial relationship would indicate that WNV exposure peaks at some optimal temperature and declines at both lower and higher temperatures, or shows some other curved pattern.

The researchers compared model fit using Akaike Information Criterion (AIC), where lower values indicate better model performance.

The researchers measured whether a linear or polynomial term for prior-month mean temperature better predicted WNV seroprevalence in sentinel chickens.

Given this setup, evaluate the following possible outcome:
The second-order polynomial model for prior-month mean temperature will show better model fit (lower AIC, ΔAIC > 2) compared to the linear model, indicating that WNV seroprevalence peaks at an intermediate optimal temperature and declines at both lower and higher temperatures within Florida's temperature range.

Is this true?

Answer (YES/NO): NO